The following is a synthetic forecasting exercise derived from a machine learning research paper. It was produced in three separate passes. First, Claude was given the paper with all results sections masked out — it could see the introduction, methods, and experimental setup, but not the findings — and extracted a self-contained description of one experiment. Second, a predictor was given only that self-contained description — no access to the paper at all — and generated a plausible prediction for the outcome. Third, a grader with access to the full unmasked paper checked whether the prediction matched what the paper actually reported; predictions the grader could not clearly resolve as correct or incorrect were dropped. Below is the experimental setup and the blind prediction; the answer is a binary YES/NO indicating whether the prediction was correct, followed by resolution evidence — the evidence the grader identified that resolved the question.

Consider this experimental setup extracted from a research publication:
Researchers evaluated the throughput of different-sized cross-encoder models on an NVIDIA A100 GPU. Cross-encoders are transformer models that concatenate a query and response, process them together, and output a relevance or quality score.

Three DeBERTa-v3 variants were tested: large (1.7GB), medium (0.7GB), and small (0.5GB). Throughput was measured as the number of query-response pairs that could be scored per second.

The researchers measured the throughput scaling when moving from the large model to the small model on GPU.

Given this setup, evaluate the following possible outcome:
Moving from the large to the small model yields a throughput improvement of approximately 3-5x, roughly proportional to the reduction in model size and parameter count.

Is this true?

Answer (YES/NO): NO